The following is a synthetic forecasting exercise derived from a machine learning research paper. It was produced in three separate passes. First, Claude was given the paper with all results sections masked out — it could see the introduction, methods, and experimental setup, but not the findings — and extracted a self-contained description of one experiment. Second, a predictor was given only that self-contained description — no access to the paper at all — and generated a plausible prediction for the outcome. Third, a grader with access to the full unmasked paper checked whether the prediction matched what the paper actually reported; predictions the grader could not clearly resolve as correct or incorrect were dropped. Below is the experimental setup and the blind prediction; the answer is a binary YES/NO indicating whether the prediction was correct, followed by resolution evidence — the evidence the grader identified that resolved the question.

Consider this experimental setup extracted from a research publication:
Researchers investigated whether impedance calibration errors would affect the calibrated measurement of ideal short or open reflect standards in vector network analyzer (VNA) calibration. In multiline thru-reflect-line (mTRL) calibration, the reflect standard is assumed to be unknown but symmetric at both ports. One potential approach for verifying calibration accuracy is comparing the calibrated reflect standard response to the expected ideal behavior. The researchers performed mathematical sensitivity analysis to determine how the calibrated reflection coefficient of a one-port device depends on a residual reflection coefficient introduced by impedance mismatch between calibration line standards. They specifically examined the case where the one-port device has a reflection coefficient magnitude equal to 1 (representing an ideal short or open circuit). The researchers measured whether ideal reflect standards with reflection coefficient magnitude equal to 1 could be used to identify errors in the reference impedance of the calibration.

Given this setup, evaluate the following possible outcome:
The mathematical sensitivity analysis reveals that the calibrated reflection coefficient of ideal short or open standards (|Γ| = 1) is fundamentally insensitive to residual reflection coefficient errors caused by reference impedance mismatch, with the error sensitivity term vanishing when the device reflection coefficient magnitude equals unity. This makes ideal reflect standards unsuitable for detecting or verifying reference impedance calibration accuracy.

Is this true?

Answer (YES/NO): YES